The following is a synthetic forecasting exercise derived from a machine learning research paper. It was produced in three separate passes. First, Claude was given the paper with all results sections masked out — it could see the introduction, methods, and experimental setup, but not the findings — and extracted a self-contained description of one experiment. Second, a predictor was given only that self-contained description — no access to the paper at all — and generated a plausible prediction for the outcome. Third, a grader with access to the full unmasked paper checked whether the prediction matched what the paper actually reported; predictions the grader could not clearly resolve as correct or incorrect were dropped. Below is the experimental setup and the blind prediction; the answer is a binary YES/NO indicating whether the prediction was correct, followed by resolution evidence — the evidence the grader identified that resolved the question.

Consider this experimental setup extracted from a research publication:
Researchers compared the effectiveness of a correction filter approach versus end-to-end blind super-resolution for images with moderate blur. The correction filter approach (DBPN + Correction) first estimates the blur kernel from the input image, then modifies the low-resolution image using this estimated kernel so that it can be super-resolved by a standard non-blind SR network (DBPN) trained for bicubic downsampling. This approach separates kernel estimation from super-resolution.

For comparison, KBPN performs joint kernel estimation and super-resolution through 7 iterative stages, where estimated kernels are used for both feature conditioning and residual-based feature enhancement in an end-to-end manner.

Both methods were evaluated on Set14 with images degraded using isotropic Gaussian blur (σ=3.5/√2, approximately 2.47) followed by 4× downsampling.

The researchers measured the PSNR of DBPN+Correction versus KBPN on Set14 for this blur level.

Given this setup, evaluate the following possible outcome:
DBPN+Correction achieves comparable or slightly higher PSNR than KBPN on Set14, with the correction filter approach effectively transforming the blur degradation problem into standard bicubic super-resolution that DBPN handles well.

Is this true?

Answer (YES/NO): YES